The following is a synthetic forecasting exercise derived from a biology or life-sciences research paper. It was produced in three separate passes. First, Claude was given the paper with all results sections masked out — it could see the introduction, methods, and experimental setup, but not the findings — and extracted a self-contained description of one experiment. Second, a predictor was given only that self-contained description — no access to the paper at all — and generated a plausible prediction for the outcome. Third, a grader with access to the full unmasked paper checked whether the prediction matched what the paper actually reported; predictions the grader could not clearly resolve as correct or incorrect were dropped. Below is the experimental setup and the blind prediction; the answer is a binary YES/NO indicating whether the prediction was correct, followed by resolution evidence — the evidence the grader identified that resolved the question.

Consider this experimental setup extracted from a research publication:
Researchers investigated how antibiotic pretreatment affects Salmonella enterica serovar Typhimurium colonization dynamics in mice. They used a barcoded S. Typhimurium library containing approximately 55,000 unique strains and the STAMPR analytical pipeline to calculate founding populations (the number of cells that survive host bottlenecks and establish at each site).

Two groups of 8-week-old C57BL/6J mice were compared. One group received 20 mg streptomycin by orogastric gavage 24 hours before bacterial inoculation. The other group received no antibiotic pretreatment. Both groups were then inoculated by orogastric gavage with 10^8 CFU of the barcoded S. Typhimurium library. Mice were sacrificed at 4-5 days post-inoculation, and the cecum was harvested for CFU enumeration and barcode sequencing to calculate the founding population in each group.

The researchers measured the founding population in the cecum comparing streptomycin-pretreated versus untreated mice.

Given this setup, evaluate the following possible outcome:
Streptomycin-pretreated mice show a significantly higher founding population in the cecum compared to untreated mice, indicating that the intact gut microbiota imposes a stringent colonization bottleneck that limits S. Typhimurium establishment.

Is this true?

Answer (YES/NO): YES